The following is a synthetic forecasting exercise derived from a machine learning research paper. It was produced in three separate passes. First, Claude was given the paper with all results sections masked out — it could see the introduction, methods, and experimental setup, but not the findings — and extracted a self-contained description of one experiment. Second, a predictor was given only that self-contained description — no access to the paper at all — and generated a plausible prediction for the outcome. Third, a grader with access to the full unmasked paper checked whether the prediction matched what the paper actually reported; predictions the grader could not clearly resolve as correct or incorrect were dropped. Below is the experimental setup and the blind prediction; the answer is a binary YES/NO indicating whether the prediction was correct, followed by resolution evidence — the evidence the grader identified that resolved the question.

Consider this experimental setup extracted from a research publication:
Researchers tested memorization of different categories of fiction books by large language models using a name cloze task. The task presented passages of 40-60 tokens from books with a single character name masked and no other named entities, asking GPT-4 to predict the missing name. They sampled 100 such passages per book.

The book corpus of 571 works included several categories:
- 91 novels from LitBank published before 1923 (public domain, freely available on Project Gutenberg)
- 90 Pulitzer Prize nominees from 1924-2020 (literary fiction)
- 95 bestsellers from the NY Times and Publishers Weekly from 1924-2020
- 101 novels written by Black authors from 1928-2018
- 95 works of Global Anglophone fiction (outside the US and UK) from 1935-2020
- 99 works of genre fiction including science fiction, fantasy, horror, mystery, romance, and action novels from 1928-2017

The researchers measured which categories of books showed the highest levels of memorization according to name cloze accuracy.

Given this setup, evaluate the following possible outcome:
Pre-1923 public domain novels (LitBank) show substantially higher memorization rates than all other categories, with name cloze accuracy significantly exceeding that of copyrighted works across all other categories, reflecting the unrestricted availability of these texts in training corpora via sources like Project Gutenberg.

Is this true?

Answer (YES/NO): NO